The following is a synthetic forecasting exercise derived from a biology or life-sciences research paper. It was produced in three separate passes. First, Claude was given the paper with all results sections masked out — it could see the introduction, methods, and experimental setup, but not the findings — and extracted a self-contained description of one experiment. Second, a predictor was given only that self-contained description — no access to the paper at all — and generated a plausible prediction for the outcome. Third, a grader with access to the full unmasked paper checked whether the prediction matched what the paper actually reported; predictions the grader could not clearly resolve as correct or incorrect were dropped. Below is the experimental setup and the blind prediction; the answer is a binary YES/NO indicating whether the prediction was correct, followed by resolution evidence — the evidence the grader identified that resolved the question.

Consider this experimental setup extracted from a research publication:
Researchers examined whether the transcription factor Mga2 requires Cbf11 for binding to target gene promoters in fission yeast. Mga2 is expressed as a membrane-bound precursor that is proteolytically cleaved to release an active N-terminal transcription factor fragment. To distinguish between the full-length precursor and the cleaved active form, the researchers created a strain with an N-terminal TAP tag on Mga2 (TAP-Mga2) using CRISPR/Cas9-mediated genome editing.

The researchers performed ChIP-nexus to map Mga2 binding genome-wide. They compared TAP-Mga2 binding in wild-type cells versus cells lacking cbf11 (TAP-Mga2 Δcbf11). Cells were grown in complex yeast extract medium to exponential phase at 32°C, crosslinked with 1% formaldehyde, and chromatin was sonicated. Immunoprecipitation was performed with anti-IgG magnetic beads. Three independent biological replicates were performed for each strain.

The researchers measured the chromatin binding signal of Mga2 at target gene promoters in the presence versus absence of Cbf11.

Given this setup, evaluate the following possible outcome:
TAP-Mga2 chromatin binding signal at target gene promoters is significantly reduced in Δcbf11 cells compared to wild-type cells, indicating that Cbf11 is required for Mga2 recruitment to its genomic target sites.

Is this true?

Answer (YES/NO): YES